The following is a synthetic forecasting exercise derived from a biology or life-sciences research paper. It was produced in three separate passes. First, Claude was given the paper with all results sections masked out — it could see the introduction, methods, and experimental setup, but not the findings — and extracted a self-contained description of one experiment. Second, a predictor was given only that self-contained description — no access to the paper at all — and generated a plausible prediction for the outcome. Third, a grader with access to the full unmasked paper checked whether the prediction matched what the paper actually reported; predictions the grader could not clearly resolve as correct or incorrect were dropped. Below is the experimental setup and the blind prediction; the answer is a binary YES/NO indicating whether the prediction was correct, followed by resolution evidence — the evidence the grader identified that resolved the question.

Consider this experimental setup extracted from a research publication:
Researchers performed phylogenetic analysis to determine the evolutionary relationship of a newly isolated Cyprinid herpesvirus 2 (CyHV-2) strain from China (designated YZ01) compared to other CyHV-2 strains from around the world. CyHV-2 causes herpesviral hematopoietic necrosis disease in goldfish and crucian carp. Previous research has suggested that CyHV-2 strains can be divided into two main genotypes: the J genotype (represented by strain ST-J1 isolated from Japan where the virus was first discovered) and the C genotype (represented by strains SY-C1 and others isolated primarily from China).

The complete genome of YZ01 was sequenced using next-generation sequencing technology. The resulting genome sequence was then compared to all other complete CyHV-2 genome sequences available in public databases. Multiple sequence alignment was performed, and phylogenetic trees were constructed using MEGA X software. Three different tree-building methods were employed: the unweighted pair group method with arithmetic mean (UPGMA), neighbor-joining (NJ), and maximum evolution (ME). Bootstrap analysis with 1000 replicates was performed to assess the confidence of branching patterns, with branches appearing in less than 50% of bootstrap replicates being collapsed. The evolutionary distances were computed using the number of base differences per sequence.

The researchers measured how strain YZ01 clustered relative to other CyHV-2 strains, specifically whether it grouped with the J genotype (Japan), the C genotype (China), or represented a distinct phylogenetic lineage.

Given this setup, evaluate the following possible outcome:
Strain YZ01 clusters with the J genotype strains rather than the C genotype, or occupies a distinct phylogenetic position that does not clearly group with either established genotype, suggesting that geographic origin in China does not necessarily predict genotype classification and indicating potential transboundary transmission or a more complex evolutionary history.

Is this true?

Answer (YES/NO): NO